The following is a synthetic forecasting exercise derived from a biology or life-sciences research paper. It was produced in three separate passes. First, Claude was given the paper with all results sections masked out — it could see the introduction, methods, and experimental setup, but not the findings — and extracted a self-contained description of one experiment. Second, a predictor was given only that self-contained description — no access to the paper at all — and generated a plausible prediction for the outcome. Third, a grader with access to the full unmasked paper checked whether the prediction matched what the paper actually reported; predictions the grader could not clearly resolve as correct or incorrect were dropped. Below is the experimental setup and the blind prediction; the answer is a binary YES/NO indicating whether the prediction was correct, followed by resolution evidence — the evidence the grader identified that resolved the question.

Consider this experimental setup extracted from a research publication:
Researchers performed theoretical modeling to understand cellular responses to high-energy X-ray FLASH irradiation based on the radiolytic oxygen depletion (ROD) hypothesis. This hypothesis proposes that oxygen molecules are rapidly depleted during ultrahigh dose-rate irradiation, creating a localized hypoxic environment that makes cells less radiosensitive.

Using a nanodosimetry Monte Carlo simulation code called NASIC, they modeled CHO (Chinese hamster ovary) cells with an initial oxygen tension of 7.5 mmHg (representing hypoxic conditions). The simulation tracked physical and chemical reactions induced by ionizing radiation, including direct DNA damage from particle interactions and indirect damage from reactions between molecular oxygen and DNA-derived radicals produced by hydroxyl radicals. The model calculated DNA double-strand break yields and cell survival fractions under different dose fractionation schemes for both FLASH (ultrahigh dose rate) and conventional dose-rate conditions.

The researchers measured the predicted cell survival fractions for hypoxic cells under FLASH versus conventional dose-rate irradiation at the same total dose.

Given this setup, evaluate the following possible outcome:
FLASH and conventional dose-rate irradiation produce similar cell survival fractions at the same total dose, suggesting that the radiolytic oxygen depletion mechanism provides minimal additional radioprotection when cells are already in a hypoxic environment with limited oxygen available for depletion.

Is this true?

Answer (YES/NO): NO